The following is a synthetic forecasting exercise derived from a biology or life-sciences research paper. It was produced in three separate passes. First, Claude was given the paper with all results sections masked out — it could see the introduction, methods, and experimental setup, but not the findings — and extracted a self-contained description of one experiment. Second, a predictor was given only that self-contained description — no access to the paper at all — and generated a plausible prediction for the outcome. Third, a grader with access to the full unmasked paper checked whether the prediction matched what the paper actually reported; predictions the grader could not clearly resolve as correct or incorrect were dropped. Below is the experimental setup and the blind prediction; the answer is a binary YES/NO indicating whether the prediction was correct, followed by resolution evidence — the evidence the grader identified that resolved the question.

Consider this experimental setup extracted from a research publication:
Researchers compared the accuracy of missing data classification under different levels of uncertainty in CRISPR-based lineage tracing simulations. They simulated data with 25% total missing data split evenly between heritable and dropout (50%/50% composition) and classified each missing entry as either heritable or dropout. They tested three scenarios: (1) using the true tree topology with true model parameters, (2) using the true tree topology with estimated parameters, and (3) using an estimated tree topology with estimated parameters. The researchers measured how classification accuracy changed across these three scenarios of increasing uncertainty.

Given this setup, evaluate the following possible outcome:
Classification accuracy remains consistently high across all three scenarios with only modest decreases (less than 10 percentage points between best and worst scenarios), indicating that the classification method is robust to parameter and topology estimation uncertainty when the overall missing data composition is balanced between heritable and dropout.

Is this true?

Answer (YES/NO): YES